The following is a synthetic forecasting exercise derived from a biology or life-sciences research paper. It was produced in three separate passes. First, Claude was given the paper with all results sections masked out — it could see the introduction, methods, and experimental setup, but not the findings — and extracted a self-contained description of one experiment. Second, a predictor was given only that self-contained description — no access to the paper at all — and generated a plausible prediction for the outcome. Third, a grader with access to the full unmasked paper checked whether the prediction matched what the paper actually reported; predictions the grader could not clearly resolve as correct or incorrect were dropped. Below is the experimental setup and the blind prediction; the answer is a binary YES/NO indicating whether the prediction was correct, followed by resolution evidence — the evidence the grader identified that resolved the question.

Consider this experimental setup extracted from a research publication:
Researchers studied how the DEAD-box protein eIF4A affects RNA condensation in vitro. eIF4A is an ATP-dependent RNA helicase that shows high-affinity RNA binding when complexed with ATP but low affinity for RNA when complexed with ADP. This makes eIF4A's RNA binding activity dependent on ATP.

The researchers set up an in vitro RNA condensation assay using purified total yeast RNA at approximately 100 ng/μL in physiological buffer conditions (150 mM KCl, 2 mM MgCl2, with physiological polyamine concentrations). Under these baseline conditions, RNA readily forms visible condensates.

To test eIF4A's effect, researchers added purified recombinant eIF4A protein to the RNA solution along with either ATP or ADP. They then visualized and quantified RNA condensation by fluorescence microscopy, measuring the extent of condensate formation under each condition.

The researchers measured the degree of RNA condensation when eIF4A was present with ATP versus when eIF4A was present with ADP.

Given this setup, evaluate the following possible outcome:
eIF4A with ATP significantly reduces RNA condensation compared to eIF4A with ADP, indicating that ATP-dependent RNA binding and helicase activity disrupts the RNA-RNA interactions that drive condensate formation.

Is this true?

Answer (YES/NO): YES